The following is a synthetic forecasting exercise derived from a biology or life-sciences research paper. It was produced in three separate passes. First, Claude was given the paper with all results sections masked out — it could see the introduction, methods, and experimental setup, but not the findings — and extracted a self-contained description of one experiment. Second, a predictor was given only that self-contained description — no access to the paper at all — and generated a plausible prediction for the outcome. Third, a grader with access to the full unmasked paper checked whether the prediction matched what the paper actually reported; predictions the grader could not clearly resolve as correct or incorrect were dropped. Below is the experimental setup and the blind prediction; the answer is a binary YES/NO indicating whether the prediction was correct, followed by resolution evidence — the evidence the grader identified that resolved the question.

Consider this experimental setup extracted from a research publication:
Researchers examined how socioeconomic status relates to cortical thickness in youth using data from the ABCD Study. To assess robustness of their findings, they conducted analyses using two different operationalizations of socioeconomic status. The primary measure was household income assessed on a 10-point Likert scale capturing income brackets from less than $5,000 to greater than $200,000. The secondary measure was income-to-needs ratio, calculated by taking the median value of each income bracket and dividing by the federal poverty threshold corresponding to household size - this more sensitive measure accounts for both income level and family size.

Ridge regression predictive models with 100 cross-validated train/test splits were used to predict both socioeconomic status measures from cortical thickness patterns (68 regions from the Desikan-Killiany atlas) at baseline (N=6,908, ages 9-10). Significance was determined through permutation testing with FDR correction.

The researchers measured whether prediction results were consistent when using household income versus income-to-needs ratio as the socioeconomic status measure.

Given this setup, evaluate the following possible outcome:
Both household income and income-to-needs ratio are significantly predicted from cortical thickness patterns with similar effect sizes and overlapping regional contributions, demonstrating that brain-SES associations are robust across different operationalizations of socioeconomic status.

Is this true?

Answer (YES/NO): YES